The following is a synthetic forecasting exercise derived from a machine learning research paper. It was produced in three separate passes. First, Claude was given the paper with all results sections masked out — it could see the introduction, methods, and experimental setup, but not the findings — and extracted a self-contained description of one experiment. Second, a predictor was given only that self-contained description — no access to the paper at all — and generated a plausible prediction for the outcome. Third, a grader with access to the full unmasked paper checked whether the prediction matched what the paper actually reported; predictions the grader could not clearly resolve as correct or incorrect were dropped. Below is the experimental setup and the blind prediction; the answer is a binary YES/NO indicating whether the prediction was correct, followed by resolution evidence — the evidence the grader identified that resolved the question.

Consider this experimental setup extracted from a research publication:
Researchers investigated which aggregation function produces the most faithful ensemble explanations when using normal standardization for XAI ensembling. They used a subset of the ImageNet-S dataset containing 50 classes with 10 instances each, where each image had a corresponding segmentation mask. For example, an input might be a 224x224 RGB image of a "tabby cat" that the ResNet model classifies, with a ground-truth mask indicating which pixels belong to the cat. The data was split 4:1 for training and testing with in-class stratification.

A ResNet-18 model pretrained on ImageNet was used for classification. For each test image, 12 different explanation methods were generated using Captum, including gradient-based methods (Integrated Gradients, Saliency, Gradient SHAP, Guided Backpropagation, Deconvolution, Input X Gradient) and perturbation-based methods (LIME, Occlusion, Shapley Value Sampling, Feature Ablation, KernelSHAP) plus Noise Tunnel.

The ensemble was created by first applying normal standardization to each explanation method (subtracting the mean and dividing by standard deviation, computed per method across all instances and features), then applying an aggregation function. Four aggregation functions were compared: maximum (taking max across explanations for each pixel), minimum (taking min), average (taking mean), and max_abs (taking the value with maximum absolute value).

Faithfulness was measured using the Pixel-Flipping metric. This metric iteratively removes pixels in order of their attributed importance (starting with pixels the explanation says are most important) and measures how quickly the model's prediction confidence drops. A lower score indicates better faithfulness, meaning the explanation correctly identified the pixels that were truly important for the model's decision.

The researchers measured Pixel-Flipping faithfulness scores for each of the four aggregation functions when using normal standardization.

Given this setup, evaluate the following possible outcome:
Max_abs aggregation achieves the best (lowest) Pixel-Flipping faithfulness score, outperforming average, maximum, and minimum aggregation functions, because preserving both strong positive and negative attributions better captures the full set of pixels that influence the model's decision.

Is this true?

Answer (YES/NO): NO